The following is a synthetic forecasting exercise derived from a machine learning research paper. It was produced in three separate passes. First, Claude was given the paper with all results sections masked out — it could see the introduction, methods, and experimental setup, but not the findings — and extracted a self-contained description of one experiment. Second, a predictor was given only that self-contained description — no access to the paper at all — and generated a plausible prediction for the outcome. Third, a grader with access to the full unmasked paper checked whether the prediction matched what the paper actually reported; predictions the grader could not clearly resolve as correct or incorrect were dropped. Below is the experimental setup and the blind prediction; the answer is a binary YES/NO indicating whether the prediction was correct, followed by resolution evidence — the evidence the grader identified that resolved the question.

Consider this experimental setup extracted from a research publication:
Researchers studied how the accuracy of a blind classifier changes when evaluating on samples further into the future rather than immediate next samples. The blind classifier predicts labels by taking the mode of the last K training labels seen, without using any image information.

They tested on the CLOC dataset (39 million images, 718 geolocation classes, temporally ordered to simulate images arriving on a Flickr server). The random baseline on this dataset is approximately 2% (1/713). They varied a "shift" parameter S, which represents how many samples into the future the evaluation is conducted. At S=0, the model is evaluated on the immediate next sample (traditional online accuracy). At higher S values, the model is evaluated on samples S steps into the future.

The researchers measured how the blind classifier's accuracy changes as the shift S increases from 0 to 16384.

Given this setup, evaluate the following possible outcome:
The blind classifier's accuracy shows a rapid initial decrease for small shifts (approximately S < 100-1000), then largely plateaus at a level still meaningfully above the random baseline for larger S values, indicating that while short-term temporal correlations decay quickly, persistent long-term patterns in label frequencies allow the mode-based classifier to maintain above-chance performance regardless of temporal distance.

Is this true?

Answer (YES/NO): NO